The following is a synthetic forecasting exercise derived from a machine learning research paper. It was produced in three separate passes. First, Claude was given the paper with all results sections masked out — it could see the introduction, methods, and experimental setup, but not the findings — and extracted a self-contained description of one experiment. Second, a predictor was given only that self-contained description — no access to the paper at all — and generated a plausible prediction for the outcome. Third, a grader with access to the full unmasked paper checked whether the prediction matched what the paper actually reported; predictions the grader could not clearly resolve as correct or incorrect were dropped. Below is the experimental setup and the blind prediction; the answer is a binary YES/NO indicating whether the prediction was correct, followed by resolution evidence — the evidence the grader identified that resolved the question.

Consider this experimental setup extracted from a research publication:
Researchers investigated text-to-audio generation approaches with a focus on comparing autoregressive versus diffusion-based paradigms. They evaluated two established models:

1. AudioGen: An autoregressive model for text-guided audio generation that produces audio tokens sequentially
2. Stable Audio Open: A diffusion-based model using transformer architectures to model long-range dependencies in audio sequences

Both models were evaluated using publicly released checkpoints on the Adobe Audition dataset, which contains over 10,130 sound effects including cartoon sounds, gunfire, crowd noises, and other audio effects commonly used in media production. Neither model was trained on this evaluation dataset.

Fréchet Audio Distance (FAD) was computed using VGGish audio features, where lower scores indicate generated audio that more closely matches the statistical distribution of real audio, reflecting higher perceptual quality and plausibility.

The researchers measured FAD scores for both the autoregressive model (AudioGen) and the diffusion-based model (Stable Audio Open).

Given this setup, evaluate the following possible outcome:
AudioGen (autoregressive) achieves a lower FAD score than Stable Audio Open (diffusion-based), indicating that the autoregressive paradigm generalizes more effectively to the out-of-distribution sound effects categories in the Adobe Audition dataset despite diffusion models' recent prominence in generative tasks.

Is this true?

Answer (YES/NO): NO